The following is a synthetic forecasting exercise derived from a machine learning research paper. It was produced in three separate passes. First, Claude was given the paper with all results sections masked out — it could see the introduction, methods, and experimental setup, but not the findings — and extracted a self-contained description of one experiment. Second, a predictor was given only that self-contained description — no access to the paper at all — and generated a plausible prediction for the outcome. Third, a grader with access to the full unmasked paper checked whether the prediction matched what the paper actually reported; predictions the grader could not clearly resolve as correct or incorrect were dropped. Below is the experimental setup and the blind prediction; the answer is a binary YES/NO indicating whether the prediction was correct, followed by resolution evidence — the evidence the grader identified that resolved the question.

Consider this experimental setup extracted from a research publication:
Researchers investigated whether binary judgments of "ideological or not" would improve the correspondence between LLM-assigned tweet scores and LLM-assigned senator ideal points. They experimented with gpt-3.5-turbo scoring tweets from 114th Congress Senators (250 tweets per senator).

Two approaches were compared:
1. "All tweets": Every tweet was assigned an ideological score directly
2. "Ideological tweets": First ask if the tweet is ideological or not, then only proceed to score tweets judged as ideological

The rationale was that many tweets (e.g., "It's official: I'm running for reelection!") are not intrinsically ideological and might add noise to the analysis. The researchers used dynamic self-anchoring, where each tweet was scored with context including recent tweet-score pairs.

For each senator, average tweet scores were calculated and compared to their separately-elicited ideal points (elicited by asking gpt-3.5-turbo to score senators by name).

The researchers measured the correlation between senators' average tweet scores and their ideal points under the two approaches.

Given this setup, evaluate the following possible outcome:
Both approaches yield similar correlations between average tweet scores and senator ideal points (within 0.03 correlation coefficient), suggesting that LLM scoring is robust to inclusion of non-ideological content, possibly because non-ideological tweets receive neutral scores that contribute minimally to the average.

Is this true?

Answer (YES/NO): NO